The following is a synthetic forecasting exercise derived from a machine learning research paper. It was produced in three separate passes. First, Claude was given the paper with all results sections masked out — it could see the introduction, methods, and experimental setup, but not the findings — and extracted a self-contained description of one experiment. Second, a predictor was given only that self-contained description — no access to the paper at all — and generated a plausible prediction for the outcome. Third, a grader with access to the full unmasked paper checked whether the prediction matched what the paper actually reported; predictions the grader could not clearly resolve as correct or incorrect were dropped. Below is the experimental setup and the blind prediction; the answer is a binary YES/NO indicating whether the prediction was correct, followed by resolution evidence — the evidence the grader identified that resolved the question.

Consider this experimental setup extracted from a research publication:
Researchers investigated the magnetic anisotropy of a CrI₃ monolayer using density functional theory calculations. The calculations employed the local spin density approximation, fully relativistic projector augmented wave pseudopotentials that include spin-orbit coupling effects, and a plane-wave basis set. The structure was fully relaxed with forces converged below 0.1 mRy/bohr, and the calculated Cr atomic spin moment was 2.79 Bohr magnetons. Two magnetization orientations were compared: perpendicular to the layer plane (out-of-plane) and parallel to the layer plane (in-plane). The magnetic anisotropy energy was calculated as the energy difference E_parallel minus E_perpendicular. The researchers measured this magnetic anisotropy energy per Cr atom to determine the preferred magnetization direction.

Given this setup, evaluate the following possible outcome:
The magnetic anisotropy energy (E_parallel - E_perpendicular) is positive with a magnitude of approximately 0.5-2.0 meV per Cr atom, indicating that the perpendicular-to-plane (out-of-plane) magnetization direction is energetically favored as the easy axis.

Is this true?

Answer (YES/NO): YES